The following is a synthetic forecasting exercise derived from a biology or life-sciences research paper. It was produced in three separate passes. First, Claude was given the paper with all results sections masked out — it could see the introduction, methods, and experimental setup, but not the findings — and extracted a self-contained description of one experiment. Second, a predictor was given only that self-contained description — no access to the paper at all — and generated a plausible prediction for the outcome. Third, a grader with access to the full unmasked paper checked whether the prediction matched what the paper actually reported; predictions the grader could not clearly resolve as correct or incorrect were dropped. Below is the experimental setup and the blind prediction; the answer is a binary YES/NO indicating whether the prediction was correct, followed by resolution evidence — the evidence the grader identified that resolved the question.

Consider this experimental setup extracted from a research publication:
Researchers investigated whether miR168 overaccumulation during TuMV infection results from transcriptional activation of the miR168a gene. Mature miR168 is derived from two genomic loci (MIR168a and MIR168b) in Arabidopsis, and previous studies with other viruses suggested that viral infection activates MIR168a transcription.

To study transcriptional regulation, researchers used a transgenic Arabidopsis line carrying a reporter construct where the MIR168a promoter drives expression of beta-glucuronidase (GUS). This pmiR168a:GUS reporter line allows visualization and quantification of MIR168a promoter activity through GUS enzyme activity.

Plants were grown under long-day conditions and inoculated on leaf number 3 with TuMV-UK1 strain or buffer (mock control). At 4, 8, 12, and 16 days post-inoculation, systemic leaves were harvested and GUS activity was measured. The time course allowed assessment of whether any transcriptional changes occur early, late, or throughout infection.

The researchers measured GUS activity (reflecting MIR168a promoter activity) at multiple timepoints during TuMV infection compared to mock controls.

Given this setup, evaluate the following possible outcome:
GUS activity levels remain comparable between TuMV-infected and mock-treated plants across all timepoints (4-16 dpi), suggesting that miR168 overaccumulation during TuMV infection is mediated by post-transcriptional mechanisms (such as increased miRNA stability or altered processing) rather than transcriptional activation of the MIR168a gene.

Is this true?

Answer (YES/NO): YES